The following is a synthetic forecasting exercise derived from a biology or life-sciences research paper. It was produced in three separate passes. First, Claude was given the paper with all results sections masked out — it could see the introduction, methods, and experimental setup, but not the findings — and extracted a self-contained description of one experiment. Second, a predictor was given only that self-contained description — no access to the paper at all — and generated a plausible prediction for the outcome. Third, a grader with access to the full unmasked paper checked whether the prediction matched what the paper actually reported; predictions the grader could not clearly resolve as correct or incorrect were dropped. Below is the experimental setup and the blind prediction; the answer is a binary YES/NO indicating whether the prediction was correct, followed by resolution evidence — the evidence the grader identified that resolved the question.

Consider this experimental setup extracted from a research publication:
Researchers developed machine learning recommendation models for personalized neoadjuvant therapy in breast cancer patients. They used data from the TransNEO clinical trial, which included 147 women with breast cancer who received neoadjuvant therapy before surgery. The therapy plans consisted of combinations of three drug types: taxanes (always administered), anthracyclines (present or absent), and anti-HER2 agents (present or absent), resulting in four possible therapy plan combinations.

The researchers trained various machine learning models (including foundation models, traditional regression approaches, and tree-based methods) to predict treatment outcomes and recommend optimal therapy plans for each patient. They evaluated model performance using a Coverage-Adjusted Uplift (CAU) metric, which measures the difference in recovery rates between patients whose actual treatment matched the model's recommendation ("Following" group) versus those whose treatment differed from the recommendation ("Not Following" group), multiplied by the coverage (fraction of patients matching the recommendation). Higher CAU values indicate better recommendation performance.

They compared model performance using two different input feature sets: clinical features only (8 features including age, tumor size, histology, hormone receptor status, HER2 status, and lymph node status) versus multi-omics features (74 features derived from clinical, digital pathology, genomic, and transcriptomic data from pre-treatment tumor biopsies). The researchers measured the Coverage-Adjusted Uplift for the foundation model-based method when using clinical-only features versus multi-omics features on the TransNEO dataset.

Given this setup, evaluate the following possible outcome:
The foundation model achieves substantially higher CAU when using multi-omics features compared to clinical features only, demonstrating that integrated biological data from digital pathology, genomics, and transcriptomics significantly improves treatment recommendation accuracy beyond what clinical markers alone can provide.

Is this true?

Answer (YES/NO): YES